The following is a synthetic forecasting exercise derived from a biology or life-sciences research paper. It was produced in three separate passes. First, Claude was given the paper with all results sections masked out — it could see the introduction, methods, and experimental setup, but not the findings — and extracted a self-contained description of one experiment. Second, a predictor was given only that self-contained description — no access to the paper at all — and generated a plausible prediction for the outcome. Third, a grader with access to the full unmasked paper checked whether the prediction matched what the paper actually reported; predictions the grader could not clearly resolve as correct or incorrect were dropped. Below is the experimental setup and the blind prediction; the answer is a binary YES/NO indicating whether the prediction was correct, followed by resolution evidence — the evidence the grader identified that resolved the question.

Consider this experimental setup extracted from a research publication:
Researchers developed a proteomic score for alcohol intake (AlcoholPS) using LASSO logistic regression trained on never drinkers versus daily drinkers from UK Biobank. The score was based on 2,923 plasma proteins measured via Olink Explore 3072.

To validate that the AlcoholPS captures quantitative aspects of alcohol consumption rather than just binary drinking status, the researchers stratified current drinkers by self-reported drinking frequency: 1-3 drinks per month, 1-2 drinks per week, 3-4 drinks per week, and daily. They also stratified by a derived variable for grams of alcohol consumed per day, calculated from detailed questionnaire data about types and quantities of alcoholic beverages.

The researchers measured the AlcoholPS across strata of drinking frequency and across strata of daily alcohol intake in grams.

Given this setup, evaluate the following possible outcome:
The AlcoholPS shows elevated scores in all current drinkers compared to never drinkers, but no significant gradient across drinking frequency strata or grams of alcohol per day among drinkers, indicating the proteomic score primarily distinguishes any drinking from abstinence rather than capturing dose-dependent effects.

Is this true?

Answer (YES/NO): NO